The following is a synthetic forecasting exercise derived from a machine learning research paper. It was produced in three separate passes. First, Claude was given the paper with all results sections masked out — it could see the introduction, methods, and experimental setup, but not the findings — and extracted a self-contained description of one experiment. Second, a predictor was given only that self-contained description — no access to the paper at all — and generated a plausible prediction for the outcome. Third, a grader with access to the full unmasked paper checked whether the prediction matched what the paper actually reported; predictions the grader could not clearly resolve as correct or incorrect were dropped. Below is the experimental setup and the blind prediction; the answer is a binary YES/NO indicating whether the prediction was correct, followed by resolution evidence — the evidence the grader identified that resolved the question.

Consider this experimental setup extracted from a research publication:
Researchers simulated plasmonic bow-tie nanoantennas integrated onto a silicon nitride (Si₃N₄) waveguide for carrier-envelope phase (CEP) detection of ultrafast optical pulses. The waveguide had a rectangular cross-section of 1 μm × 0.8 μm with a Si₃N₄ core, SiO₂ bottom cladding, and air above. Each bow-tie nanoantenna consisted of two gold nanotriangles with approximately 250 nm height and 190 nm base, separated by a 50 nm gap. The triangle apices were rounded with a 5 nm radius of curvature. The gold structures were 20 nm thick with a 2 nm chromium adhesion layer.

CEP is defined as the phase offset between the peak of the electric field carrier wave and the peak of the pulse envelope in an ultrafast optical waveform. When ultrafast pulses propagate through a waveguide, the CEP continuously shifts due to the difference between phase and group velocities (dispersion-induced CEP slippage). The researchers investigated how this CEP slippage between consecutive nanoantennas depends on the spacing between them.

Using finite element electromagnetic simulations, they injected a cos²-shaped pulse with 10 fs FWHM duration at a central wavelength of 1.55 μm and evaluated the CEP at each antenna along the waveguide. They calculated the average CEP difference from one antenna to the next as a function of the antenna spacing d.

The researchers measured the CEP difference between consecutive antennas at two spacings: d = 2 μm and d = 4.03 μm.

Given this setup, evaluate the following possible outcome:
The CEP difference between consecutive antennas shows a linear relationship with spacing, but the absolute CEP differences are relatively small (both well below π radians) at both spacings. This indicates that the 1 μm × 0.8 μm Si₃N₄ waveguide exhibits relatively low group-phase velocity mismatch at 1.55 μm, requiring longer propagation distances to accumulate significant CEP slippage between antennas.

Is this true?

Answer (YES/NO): NO